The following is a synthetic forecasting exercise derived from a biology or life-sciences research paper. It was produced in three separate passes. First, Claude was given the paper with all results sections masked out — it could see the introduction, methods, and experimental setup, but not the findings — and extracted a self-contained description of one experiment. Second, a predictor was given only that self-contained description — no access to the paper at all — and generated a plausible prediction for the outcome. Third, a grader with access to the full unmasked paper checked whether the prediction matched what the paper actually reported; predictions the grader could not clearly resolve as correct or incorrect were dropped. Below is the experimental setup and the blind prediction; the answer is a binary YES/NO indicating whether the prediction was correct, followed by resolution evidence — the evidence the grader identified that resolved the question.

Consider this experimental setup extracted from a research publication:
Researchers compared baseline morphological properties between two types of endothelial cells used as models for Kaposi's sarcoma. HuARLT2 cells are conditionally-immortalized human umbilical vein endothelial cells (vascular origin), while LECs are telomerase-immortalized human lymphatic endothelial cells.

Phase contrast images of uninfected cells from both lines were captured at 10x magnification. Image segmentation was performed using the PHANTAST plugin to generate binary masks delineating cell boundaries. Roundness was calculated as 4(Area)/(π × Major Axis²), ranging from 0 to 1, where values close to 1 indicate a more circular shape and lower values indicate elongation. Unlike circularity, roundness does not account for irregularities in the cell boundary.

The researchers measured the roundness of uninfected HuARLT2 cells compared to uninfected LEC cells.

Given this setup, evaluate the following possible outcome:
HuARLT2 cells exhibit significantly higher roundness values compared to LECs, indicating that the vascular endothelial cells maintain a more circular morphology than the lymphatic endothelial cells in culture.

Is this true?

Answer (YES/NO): YES